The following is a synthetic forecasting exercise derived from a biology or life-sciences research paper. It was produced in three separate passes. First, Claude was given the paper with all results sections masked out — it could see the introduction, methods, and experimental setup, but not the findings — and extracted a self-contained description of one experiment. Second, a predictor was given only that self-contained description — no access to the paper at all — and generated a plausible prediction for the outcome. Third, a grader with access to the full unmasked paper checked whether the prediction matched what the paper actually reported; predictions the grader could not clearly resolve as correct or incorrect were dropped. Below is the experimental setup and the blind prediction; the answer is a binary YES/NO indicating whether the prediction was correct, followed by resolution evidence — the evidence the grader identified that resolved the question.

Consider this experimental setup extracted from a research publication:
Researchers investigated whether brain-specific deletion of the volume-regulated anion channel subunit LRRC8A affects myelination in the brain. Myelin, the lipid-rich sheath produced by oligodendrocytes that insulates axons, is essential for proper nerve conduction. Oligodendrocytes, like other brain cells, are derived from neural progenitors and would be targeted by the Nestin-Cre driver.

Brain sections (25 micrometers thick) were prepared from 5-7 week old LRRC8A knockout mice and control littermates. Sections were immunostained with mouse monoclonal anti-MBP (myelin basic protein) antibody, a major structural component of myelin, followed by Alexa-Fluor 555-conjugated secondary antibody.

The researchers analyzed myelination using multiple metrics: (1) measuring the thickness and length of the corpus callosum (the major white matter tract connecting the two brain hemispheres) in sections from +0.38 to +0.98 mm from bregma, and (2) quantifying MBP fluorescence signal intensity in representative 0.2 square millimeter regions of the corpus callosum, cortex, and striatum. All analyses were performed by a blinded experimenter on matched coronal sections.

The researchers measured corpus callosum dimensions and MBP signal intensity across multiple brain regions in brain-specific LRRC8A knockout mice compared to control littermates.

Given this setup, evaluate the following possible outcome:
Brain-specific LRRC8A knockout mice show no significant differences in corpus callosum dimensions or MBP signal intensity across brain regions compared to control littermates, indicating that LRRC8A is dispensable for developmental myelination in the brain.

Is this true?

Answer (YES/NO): YES